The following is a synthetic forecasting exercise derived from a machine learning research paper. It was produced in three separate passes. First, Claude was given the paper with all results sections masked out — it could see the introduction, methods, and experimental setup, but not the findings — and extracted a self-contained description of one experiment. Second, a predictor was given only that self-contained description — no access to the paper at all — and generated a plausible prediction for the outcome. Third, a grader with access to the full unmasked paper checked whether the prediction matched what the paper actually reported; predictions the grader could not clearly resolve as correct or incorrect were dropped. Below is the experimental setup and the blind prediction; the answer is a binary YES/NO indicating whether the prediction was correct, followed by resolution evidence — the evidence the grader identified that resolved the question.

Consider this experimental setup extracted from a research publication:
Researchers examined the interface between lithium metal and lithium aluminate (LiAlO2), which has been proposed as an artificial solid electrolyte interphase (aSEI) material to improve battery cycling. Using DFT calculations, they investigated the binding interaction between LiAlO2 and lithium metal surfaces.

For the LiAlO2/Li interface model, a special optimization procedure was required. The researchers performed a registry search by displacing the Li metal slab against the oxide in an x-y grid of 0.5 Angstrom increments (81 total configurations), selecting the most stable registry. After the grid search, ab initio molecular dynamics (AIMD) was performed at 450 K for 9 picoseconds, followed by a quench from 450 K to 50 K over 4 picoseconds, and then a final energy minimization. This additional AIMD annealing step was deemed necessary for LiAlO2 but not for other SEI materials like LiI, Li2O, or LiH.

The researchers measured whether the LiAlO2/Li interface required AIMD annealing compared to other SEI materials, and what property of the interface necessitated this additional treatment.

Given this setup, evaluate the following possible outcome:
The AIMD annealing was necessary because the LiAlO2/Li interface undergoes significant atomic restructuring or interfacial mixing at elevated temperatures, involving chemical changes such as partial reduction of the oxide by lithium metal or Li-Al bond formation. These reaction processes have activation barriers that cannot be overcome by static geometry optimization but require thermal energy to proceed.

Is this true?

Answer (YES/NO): NO